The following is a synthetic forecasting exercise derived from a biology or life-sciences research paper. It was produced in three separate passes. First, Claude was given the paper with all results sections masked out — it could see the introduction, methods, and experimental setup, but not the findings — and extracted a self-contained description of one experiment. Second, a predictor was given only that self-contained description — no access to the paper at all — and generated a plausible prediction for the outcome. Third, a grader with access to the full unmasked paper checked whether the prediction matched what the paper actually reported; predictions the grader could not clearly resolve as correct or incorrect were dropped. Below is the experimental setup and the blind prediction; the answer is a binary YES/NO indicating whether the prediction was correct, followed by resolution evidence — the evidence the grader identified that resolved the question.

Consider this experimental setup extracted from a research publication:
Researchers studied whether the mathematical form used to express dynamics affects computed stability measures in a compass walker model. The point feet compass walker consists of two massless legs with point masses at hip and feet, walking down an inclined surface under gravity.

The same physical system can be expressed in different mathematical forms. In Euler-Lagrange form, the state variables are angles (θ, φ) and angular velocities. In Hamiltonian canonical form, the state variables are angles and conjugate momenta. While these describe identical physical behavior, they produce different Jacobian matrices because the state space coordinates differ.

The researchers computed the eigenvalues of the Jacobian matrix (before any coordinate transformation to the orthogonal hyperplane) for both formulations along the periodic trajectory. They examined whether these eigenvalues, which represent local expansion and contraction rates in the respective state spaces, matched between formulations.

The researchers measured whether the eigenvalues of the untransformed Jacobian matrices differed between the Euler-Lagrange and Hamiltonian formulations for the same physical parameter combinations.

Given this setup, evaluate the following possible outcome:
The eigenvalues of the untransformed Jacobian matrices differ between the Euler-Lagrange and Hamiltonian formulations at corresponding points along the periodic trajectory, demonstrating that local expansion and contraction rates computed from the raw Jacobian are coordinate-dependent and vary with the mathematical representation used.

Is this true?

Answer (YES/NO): YES